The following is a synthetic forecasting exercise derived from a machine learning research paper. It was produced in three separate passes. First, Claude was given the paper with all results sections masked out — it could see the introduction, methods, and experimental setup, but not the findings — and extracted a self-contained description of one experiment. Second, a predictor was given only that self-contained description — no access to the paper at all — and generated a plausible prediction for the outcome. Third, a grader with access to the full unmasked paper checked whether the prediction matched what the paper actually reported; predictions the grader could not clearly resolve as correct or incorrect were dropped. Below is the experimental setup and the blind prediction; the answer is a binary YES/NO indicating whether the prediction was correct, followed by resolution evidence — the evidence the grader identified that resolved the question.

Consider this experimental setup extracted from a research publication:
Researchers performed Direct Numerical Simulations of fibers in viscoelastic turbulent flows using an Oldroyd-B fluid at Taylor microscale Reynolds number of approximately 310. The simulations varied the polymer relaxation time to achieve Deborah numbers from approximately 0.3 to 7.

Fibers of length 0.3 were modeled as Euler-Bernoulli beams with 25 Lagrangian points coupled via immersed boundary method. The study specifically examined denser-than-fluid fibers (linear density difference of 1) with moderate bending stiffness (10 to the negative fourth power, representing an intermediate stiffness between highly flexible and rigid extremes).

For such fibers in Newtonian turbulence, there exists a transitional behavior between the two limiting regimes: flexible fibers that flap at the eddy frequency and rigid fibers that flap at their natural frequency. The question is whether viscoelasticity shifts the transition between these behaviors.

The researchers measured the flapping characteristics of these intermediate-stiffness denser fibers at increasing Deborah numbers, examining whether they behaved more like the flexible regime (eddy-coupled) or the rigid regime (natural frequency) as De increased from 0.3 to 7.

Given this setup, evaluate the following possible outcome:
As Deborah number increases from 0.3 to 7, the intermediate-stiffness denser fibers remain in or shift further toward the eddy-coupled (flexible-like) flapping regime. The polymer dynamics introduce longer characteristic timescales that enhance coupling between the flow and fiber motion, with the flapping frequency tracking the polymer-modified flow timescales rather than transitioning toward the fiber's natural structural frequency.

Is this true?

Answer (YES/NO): NO